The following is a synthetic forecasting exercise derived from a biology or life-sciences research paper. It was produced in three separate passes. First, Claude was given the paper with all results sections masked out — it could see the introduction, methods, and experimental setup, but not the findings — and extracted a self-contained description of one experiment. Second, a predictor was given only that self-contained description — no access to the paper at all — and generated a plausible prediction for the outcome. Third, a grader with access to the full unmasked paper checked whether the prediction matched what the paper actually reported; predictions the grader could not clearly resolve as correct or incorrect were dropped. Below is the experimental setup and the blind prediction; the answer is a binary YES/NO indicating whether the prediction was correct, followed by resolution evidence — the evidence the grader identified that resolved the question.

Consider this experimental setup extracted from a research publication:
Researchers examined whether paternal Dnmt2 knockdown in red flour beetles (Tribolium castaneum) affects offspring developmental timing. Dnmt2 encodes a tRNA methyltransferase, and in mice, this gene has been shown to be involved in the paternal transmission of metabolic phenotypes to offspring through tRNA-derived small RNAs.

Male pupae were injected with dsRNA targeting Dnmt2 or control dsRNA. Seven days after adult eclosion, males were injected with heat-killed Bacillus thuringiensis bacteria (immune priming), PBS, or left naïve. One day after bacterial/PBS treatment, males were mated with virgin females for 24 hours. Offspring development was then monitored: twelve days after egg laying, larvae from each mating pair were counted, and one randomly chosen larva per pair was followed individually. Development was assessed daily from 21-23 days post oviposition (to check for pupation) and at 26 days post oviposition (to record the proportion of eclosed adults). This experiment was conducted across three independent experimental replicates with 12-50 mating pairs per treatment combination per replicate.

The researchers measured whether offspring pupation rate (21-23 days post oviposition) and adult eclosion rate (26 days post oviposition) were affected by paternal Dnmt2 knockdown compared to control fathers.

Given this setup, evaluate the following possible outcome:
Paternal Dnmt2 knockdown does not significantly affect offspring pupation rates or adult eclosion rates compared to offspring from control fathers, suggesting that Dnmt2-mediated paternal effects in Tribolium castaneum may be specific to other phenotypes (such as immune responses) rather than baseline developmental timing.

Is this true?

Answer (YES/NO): NO